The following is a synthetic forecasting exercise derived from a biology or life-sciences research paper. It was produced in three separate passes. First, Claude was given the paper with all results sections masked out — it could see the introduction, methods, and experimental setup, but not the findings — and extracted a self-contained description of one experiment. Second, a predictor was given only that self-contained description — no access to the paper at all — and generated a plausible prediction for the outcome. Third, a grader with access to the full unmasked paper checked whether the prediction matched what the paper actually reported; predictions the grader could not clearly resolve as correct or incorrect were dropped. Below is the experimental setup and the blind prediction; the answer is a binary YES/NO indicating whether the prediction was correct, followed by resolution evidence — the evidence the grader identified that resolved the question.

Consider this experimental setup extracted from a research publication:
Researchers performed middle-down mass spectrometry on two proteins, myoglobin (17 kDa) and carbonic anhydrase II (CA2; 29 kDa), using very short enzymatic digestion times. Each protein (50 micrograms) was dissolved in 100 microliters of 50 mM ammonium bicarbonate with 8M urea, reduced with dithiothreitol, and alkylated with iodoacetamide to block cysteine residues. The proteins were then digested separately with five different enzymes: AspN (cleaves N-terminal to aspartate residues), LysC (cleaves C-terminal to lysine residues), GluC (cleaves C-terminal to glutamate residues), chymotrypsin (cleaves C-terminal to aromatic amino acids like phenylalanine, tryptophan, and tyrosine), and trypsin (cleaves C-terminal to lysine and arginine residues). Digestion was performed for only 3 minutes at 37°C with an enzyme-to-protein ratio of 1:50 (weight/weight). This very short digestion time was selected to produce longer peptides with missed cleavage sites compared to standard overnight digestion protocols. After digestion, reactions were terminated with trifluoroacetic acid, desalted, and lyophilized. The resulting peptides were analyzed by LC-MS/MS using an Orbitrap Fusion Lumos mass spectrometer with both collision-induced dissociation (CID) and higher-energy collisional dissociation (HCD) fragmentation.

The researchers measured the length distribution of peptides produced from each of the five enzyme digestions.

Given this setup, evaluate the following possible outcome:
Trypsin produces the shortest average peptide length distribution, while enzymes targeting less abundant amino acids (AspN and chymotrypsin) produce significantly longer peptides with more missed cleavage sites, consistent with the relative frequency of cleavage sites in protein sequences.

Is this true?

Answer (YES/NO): NO